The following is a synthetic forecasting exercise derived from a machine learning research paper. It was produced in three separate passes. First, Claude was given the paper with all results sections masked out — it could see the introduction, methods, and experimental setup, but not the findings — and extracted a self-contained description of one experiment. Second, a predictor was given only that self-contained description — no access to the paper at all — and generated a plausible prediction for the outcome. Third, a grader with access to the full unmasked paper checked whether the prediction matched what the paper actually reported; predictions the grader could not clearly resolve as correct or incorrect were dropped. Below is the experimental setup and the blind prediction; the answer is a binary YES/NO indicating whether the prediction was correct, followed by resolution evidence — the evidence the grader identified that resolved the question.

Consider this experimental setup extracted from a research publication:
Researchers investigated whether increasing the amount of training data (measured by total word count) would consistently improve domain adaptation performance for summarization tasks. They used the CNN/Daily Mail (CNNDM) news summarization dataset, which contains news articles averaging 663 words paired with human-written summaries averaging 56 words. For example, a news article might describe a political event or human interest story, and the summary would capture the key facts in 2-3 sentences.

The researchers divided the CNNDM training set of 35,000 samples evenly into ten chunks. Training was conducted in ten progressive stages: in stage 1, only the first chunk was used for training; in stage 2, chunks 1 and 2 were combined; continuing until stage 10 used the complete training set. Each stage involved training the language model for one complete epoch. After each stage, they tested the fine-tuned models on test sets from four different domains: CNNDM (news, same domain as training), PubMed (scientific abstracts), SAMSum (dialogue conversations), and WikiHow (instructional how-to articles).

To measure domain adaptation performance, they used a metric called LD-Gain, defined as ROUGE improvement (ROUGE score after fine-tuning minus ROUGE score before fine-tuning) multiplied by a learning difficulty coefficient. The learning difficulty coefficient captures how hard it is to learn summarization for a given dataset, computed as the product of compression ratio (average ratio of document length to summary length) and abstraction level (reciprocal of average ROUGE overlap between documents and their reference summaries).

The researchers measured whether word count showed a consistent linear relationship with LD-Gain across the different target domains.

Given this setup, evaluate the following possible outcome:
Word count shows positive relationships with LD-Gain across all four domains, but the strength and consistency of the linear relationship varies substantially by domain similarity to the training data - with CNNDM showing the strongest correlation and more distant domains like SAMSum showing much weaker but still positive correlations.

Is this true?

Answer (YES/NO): NO